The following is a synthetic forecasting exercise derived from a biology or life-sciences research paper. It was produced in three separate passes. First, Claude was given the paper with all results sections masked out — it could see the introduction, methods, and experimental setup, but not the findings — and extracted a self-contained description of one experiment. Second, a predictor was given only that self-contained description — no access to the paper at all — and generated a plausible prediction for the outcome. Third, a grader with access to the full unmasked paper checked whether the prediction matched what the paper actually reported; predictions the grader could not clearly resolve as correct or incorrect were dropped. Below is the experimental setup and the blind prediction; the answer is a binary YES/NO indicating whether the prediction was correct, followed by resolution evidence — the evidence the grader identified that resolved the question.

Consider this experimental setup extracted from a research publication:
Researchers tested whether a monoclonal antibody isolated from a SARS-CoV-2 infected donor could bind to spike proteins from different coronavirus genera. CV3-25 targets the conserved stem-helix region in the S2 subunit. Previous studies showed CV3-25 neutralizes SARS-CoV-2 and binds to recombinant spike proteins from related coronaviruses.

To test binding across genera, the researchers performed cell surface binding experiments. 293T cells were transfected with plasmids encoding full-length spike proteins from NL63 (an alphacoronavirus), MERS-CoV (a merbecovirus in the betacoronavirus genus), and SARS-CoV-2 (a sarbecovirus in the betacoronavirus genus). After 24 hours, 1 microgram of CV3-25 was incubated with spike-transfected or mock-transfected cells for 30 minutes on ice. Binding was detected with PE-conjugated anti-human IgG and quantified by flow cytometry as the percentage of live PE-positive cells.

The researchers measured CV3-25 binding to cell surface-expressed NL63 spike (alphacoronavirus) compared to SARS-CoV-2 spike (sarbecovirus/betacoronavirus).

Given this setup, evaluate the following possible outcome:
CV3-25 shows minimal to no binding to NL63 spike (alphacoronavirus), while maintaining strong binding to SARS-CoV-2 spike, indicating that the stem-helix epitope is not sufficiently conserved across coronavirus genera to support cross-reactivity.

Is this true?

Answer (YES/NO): YES